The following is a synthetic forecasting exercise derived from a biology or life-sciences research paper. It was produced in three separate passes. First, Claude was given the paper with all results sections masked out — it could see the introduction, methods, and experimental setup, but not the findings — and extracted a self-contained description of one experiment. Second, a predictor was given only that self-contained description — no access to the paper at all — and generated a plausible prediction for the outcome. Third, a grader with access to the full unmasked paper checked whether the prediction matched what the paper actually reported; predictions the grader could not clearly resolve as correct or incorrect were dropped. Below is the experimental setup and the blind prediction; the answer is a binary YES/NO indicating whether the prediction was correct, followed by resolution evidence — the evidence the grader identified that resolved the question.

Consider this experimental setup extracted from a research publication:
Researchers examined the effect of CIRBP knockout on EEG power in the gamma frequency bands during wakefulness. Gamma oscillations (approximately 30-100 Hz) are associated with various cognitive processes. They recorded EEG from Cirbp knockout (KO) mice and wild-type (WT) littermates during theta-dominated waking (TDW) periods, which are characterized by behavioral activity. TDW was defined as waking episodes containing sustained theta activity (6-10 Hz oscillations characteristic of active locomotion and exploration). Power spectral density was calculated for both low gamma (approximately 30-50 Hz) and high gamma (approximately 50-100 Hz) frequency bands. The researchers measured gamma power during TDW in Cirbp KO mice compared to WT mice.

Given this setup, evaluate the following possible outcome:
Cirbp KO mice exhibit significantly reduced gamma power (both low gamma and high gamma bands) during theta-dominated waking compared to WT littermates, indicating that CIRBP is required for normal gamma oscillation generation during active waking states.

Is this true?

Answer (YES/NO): YES